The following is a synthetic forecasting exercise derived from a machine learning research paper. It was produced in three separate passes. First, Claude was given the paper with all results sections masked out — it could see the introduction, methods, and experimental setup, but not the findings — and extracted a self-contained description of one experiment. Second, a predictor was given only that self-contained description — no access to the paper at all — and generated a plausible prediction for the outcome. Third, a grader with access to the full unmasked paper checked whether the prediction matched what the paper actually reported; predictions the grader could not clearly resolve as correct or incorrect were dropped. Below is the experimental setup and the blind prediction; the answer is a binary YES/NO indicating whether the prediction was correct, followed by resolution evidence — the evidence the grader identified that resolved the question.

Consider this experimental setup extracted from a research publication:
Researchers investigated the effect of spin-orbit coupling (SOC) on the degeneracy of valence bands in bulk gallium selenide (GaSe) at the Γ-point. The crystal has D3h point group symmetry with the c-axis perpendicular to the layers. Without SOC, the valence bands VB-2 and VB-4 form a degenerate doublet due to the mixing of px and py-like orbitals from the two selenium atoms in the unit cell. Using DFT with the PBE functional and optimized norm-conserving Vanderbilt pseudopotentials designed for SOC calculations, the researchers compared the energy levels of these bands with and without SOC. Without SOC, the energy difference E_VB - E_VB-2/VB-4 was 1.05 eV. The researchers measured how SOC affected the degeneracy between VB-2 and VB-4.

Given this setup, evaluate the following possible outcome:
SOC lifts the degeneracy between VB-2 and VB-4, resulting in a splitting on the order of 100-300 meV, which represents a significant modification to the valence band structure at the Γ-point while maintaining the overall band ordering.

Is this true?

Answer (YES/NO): YES